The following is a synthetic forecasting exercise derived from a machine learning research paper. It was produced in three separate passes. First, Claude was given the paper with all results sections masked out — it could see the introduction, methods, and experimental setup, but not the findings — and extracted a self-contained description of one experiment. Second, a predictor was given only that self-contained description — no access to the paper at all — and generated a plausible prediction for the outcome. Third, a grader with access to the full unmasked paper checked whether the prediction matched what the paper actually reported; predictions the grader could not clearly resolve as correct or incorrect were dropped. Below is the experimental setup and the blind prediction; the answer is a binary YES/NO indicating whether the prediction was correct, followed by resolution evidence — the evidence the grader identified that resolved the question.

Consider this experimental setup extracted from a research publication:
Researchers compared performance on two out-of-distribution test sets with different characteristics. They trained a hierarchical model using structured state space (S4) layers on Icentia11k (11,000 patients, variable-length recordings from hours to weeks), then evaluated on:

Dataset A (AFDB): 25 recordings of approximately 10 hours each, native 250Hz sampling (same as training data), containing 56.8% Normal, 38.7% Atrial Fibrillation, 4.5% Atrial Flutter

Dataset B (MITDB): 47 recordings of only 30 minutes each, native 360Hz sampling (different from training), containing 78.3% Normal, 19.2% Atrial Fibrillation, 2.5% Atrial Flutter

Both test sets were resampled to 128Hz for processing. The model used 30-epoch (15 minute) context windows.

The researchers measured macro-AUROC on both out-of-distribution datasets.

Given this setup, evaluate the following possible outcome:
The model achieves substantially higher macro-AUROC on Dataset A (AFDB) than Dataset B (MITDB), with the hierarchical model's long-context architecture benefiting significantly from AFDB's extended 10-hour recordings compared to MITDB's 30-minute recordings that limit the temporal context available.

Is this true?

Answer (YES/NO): NO